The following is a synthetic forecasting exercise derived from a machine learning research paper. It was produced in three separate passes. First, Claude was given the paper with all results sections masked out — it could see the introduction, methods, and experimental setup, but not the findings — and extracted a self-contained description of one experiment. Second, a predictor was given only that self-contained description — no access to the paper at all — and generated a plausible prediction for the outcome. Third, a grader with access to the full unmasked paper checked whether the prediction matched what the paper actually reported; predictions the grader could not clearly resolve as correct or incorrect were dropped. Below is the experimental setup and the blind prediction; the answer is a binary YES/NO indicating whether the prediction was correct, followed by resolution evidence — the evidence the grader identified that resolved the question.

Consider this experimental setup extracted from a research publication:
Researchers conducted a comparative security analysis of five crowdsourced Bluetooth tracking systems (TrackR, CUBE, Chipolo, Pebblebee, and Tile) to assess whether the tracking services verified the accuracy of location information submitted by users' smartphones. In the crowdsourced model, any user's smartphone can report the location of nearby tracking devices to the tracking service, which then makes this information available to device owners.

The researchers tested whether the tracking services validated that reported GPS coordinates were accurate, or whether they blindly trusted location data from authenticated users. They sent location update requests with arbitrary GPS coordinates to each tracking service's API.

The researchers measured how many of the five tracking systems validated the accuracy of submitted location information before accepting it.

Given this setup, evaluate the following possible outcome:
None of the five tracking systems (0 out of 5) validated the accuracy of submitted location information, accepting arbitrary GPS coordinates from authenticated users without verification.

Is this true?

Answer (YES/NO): YES